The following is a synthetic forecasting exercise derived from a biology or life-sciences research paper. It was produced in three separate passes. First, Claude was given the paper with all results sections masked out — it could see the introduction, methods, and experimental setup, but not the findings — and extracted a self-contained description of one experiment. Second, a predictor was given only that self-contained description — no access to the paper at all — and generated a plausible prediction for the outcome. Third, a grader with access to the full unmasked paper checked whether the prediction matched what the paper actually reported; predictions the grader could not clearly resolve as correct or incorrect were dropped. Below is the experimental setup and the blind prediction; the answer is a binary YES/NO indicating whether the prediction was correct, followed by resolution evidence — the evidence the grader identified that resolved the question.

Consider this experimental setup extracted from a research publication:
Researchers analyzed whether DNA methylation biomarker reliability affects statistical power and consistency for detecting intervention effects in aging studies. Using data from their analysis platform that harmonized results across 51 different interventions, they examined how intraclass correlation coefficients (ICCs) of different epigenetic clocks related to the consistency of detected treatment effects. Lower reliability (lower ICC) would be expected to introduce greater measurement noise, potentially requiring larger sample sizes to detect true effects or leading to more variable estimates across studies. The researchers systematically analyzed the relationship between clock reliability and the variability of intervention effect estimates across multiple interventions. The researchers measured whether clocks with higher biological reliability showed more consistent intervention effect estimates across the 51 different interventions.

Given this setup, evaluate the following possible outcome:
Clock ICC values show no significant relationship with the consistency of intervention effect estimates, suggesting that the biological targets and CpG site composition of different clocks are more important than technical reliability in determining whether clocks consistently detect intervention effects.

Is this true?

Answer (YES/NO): NO